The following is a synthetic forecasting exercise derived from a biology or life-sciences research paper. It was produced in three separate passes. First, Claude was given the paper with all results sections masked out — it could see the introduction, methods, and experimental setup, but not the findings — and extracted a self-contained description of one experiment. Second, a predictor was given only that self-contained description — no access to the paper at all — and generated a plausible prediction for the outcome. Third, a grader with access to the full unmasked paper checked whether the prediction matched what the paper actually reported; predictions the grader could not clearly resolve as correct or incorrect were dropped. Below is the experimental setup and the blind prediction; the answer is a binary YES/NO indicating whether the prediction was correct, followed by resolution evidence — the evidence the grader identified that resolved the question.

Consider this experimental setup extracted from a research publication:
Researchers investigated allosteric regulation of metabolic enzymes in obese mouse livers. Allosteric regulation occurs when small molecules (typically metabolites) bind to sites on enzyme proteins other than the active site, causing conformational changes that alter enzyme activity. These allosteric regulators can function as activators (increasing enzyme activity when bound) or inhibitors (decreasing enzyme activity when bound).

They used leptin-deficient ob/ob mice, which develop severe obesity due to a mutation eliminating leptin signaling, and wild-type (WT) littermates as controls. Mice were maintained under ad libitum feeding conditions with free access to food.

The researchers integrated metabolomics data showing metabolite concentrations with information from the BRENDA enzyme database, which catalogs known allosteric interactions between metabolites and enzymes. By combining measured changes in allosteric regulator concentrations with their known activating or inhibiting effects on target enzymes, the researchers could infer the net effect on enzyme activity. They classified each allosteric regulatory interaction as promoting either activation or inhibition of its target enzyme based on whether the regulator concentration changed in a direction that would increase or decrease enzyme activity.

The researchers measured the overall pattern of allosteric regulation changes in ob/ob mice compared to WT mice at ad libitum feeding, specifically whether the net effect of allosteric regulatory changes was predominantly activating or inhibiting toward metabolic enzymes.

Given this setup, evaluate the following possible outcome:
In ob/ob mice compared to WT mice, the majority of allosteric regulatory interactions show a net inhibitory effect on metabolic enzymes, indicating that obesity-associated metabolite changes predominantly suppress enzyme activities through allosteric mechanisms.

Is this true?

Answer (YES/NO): NO